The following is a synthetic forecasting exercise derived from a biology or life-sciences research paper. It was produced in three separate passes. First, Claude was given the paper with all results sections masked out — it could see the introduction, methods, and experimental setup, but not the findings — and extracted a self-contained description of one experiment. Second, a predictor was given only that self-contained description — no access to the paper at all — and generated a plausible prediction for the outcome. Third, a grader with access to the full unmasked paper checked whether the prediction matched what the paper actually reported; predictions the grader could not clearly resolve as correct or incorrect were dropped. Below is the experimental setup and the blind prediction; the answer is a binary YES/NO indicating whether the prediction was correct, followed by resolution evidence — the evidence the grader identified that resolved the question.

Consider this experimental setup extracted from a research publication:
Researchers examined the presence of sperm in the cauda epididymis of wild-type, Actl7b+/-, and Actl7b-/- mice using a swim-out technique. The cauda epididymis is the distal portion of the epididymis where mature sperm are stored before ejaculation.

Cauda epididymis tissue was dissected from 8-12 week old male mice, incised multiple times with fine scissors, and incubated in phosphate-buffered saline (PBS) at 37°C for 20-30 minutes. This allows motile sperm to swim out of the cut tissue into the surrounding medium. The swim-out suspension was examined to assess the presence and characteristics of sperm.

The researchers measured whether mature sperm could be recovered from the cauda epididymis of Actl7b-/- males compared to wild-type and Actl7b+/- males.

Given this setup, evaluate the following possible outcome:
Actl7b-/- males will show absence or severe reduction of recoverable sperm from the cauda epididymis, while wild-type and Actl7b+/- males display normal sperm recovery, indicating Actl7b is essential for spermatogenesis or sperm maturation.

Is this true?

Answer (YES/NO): YES